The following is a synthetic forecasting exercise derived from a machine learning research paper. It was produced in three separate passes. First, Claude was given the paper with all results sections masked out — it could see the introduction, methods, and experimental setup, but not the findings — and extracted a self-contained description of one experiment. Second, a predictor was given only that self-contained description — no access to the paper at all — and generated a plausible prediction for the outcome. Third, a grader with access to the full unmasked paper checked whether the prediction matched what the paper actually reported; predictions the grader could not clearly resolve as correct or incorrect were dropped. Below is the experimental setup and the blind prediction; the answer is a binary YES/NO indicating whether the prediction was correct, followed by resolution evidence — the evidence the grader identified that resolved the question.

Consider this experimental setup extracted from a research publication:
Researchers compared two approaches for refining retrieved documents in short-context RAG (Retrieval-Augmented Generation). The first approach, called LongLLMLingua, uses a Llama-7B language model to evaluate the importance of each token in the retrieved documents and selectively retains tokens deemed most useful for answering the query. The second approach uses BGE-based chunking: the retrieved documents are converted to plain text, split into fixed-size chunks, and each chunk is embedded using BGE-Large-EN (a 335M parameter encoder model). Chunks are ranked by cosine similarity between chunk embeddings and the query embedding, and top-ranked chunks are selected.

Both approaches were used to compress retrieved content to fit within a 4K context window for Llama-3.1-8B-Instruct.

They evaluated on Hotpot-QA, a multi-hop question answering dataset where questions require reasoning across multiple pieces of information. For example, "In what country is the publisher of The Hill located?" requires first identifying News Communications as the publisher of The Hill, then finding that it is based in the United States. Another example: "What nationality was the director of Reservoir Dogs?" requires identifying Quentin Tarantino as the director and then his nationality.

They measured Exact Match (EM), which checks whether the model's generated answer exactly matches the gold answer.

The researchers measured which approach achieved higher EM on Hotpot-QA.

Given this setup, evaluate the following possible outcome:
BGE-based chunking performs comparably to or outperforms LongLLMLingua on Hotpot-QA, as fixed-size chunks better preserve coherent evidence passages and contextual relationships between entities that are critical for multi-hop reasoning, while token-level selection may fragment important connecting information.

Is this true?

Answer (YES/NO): YES